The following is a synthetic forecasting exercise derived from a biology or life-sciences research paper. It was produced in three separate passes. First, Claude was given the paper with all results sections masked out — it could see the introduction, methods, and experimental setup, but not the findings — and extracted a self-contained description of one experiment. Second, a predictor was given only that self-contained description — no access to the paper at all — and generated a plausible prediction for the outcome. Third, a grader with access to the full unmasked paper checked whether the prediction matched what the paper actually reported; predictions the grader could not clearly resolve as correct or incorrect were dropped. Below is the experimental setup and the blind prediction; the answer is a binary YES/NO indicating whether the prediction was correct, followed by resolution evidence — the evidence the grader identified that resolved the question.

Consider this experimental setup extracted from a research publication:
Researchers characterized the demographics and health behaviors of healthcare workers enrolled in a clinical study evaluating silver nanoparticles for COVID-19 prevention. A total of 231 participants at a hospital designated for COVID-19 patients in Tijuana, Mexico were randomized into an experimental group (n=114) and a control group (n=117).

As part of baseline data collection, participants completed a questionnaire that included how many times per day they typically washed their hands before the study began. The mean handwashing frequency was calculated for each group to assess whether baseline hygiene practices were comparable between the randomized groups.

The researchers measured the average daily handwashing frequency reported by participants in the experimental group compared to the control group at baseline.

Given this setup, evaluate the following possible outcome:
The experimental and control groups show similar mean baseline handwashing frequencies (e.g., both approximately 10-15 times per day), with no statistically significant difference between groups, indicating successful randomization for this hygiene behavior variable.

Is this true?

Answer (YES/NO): NO